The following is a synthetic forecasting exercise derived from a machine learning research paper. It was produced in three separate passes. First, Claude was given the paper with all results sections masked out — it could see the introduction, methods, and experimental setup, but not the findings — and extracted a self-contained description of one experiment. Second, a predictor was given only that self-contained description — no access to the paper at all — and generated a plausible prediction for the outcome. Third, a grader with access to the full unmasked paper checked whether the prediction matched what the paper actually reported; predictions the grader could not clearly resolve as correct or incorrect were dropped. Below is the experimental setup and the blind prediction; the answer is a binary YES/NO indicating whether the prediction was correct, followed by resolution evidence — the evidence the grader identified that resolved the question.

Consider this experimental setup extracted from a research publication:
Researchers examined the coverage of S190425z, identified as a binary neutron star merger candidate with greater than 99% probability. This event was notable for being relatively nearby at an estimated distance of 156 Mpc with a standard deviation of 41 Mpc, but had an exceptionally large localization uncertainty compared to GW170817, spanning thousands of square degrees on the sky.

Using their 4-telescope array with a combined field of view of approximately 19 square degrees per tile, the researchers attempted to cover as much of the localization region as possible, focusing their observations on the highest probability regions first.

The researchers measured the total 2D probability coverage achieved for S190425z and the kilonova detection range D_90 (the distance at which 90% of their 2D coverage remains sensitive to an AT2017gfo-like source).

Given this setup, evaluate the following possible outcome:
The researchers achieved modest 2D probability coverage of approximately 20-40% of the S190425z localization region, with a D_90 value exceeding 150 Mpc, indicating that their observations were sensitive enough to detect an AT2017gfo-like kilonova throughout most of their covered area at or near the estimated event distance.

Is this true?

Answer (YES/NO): NO